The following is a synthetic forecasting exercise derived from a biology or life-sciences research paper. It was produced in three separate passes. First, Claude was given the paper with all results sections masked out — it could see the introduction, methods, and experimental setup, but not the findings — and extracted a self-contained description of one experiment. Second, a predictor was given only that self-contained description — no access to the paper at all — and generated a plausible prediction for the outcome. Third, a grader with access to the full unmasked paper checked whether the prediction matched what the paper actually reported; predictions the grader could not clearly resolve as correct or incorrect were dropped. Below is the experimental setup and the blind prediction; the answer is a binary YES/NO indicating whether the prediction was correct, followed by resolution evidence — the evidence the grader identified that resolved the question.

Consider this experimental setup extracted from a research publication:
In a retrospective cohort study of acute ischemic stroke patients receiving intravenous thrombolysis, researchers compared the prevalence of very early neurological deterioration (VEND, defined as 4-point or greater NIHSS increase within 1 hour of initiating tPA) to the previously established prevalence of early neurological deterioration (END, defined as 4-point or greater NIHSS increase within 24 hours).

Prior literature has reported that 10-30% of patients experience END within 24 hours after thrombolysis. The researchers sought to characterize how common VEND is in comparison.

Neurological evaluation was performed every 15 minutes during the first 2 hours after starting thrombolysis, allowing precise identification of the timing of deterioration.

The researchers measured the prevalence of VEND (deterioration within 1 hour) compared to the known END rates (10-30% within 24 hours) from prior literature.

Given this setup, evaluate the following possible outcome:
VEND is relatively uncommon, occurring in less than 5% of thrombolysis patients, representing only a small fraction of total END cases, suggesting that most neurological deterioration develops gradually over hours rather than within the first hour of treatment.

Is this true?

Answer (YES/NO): NO